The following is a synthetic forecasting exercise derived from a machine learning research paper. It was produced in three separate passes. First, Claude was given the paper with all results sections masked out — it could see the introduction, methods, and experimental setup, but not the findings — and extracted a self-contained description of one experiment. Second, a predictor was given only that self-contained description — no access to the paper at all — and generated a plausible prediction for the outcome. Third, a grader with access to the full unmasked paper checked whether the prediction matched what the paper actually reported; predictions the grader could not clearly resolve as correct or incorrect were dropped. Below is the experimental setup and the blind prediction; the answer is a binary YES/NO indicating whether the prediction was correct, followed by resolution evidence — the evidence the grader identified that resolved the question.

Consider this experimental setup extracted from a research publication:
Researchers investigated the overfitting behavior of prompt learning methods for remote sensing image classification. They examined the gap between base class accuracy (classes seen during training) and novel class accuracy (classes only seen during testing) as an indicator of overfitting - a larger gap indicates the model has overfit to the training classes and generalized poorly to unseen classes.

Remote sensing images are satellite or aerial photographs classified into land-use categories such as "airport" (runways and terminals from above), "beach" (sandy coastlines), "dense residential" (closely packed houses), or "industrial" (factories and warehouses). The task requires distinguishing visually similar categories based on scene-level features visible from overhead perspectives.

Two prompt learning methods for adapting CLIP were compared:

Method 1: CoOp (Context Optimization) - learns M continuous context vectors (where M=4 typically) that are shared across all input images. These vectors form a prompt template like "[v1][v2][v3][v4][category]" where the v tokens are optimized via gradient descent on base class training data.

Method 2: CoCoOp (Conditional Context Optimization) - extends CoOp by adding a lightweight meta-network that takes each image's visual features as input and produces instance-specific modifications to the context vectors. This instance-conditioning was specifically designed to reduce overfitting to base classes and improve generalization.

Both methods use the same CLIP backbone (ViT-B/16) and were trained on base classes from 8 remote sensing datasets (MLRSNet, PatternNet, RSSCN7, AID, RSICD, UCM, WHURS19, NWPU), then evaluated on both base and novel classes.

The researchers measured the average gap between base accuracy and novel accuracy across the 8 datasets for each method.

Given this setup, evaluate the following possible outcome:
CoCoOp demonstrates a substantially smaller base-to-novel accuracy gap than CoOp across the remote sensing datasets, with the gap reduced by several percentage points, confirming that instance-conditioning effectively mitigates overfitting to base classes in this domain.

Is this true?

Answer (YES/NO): NO